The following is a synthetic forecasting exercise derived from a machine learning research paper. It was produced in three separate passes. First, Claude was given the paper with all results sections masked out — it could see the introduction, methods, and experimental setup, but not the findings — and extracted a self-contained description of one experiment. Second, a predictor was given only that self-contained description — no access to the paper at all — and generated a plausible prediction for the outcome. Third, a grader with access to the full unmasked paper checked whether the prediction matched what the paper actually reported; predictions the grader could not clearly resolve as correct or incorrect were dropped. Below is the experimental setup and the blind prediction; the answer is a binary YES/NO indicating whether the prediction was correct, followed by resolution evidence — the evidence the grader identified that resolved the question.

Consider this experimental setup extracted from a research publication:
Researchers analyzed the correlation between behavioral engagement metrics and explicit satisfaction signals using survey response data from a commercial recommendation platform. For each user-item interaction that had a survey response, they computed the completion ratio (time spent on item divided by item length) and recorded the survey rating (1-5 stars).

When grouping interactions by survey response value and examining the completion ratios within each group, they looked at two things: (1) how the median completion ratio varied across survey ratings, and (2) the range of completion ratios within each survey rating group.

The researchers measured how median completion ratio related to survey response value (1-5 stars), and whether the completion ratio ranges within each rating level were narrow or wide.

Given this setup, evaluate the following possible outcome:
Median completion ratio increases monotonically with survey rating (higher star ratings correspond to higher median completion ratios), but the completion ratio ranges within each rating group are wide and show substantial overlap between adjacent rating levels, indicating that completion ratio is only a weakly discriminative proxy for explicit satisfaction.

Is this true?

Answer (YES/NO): YES